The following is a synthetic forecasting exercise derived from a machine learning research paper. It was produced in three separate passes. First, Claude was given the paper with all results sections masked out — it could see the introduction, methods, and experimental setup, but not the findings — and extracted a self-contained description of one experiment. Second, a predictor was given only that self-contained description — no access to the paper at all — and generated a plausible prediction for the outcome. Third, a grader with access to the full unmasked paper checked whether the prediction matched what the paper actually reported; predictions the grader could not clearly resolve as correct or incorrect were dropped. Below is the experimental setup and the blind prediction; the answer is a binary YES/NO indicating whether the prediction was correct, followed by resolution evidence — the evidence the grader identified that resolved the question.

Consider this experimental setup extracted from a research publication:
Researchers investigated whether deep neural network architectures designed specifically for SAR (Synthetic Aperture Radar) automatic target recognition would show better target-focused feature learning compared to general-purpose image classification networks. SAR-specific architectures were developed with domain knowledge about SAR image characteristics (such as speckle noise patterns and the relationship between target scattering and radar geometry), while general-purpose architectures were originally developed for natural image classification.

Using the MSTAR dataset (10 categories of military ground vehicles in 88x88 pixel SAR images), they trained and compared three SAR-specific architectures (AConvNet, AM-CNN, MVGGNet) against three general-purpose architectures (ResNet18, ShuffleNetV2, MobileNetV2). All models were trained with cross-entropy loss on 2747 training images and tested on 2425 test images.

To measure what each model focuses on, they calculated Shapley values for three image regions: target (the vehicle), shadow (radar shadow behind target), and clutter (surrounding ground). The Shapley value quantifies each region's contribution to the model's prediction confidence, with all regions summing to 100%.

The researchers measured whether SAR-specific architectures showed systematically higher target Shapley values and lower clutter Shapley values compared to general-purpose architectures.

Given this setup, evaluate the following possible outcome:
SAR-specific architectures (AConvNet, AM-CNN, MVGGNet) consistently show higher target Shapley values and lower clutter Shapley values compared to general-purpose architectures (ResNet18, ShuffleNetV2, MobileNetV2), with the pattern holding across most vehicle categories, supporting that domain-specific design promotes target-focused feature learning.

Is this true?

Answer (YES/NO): NO